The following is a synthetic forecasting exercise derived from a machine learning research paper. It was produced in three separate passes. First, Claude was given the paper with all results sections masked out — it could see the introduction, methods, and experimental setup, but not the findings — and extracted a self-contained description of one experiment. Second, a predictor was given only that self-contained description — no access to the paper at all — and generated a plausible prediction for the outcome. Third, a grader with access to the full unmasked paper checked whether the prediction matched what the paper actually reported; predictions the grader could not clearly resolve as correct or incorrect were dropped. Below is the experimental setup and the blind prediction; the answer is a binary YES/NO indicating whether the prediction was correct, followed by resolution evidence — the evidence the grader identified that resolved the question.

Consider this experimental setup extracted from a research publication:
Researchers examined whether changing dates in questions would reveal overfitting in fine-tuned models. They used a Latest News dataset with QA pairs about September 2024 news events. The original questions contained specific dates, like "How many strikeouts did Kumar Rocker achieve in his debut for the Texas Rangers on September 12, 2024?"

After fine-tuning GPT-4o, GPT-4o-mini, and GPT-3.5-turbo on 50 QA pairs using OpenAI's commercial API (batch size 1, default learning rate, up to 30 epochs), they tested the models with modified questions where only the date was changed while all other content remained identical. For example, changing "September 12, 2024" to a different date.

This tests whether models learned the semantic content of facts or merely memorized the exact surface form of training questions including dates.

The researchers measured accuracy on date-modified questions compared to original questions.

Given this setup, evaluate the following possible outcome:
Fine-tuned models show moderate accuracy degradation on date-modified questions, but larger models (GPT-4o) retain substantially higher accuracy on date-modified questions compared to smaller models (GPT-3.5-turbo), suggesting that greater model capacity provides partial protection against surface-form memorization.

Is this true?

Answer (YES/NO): NO